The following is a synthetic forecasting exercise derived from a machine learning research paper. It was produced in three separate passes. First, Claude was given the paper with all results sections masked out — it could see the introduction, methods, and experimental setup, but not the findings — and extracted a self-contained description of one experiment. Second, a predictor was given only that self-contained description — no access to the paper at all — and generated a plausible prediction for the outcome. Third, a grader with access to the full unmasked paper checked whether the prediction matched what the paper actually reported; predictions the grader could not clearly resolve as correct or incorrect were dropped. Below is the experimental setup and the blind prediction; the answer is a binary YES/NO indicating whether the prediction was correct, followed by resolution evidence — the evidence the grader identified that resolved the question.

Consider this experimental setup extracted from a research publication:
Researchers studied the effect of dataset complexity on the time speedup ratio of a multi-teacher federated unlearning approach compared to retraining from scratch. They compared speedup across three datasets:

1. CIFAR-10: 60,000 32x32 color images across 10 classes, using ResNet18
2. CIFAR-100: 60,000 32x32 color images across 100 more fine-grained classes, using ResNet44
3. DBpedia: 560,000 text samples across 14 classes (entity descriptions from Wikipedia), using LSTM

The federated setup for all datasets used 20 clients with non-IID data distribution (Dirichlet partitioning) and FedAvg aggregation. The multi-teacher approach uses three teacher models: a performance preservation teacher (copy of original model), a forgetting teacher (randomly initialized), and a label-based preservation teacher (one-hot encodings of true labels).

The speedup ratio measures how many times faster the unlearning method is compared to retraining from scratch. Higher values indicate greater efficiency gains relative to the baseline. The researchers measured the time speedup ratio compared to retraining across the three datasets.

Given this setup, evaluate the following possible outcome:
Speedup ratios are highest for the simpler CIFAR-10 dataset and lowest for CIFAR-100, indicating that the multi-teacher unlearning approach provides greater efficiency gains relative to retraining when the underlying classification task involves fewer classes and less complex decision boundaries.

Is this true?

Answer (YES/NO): NO